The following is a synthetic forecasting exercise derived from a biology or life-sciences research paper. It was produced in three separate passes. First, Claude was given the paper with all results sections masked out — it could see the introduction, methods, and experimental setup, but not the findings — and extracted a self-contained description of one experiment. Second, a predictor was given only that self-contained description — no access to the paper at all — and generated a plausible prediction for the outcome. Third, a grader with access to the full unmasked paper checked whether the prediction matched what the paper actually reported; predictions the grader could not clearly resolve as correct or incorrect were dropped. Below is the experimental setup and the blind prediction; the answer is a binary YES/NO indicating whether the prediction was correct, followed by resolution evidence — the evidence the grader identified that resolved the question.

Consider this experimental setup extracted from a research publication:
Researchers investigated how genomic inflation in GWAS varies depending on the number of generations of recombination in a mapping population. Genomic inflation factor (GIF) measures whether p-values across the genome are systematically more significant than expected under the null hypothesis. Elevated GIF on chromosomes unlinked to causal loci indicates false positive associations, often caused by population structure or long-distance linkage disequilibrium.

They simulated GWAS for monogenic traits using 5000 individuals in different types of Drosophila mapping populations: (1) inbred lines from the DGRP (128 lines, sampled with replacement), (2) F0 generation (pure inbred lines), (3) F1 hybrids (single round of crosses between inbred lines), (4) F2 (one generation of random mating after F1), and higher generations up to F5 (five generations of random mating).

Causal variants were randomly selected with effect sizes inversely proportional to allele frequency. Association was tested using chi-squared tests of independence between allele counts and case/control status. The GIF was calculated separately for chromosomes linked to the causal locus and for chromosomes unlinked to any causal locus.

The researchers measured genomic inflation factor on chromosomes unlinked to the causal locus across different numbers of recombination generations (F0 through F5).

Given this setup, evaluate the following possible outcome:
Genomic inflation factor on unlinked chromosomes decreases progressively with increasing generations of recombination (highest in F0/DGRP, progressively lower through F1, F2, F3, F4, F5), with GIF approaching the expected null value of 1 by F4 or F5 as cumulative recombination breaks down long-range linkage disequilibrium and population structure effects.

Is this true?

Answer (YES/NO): NO